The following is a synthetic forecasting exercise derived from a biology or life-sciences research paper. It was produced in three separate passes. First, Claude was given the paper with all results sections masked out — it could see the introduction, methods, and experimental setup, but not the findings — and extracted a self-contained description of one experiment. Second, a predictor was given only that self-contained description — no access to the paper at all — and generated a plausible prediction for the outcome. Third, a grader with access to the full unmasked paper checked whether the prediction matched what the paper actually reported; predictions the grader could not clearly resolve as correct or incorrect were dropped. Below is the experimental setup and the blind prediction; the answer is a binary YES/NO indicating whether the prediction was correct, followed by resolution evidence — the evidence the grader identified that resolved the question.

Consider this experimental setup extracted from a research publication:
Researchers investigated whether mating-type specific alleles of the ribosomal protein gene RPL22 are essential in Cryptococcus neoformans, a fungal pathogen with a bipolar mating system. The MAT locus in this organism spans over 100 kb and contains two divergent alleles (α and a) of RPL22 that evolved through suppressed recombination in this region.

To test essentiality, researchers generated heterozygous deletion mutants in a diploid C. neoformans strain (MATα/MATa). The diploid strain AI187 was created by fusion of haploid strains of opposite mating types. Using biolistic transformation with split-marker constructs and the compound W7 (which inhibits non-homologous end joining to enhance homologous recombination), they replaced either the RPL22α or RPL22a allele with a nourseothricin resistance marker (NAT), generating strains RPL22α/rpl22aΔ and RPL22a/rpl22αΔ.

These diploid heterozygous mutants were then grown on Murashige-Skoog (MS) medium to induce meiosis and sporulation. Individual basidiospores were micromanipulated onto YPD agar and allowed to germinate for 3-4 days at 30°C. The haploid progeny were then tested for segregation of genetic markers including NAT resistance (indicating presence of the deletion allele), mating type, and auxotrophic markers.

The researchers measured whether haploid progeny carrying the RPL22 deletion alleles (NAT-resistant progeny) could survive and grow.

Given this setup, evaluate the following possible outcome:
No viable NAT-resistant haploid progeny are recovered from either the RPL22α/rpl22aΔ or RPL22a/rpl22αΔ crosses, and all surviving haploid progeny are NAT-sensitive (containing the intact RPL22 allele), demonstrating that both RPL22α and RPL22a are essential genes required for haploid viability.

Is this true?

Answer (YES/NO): YES